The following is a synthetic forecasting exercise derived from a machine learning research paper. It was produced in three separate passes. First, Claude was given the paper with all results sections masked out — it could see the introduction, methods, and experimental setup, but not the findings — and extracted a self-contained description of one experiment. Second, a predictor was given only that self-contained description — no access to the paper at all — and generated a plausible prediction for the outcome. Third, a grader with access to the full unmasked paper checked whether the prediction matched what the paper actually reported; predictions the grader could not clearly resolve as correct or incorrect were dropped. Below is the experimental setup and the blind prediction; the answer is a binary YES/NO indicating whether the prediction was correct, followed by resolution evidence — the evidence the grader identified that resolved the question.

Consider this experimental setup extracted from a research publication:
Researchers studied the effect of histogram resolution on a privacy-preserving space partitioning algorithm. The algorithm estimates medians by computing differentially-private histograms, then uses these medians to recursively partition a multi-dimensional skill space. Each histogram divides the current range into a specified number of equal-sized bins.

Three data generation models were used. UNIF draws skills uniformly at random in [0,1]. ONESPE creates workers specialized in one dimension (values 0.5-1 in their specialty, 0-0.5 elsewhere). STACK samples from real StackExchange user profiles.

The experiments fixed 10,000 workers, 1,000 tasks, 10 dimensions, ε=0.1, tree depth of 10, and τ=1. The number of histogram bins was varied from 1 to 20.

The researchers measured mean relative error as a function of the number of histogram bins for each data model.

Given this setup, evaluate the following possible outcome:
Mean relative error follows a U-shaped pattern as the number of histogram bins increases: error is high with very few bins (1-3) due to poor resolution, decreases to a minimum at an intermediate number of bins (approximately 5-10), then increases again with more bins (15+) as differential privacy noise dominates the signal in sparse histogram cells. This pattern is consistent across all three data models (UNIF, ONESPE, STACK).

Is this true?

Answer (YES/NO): NO